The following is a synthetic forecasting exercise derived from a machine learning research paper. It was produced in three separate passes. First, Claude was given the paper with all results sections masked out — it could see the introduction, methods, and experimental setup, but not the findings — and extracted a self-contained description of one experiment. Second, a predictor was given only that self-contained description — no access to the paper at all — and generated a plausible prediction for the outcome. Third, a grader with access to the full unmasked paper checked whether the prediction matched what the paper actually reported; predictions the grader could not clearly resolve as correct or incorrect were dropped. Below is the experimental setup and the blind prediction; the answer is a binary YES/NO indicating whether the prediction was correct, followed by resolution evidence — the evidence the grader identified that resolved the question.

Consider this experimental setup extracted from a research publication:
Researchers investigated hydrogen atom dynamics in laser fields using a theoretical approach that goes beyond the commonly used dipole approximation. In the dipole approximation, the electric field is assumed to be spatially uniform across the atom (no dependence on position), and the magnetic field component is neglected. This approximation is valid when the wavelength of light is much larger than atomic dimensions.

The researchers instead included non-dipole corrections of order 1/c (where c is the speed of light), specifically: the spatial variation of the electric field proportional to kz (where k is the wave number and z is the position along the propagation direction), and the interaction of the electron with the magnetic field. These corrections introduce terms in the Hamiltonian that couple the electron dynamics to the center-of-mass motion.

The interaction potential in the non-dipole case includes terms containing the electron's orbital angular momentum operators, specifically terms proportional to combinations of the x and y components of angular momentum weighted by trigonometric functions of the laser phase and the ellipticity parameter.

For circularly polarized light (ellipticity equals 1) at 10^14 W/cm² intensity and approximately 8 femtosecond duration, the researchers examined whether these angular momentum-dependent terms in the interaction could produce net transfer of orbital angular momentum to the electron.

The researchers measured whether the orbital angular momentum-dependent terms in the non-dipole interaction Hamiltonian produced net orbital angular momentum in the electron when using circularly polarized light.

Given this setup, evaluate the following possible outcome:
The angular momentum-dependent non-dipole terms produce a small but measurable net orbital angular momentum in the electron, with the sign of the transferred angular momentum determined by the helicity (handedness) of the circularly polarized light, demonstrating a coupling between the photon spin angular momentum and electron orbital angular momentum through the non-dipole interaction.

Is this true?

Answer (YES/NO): YES